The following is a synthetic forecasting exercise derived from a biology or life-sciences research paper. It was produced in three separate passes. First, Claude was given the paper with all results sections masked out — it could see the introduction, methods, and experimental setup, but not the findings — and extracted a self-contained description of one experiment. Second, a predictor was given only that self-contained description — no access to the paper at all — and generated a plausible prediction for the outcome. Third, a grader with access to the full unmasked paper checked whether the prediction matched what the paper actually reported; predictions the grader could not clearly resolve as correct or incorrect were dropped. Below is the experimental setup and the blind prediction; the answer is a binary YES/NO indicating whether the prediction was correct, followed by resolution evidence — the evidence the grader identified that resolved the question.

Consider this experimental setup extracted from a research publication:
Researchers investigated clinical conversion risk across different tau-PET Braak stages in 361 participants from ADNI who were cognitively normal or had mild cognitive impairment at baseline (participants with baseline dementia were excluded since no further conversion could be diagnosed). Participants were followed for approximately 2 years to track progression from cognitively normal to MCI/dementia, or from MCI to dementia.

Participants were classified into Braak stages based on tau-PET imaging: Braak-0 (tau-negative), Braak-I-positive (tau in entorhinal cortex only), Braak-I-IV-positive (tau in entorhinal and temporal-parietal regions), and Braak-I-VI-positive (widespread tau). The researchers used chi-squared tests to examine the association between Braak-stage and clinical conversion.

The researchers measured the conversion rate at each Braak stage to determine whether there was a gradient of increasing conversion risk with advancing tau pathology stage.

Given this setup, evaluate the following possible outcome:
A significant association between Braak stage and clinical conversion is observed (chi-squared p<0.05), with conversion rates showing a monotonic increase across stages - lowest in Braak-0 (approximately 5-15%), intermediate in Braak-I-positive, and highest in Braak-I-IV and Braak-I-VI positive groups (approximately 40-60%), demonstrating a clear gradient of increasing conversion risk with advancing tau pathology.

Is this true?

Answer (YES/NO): NO